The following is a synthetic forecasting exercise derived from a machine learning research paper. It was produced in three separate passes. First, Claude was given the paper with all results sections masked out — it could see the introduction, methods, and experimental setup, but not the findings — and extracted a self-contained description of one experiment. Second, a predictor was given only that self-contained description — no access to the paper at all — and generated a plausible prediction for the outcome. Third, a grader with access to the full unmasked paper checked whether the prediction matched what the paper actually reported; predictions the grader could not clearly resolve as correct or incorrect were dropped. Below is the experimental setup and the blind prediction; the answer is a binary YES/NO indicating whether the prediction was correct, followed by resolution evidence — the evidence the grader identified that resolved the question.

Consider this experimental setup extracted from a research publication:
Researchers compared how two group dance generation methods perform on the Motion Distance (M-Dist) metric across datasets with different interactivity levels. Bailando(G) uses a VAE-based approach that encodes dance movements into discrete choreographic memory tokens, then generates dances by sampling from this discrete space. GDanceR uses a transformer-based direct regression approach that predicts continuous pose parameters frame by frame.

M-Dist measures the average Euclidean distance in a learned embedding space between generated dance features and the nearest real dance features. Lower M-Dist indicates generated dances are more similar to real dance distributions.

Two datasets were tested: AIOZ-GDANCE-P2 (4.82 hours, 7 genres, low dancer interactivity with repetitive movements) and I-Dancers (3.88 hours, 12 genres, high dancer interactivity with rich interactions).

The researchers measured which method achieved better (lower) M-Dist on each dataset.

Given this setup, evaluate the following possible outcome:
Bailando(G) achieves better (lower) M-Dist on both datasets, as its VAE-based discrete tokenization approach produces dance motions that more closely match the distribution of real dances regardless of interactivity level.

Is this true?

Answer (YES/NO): NO